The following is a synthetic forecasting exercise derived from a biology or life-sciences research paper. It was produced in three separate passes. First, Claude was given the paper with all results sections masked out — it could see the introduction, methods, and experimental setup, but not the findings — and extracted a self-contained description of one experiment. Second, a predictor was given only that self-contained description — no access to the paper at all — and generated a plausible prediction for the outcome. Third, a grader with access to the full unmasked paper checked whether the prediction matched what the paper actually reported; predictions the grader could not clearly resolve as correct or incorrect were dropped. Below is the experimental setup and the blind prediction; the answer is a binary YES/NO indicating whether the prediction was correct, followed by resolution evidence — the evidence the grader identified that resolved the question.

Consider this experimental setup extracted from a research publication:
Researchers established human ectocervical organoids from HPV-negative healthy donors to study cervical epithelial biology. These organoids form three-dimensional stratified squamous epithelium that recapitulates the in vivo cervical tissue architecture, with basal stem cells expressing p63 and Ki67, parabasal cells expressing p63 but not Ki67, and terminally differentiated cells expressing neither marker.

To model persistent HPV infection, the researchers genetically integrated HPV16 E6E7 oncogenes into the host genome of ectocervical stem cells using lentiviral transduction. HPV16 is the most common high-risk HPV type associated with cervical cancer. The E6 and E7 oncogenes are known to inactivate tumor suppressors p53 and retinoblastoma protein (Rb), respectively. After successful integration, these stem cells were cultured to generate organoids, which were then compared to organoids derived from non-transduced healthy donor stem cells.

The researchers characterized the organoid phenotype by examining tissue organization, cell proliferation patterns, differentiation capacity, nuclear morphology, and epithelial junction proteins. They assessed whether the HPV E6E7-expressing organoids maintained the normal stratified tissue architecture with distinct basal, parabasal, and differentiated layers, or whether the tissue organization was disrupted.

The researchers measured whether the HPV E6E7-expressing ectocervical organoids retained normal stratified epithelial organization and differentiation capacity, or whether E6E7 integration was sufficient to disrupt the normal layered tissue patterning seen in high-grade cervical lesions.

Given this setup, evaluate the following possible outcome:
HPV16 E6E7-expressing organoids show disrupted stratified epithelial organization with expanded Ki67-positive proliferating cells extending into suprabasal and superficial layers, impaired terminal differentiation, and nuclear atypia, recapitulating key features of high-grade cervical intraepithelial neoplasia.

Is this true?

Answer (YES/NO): NO